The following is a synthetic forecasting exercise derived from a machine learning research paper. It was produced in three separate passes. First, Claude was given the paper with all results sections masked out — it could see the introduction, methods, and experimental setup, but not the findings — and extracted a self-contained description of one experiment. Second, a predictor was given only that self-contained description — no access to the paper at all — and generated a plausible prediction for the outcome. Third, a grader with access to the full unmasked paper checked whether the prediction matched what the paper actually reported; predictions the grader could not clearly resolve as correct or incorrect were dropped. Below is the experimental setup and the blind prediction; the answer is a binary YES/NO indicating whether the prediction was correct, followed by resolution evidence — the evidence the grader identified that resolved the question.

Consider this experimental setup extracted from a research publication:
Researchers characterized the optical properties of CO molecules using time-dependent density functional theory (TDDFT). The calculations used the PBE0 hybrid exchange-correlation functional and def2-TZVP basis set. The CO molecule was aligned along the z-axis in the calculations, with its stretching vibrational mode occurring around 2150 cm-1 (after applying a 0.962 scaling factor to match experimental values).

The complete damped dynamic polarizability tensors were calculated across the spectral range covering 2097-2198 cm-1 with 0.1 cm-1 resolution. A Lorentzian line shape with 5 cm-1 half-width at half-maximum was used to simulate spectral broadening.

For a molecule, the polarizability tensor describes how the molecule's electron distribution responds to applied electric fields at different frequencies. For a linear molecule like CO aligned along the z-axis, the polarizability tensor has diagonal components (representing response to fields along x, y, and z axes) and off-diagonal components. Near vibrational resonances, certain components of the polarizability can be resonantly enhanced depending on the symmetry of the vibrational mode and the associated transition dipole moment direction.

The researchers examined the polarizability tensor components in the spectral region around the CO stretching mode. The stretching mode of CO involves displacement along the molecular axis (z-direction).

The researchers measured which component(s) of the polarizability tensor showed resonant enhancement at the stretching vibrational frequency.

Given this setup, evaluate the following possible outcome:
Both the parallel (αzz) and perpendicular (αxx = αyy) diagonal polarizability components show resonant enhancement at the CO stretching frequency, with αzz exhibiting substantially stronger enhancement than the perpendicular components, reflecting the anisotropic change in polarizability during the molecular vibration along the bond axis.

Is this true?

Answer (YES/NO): NO